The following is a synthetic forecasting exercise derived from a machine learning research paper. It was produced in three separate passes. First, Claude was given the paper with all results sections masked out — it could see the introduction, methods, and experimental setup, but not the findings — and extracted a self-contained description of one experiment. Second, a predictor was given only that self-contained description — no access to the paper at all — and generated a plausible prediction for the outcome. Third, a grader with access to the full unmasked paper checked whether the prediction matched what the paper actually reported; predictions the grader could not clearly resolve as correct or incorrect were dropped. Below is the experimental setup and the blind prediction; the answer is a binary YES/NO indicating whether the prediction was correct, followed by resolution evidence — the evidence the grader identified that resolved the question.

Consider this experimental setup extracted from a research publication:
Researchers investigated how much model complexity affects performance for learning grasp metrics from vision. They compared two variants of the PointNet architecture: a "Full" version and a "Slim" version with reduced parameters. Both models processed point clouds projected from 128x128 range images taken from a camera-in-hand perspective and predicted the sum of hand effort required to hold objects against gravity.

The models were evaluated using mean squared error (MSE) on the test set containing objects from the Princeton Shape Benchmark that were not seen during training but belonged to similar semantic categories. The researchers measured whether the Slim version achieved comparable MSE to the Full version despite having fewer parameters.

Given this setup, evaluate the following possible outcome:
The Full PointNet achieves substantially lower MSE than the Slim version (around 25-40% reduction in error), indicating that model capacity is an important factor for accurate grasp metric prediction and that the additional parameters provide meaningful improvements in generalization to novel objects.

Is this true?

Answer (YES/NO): NO